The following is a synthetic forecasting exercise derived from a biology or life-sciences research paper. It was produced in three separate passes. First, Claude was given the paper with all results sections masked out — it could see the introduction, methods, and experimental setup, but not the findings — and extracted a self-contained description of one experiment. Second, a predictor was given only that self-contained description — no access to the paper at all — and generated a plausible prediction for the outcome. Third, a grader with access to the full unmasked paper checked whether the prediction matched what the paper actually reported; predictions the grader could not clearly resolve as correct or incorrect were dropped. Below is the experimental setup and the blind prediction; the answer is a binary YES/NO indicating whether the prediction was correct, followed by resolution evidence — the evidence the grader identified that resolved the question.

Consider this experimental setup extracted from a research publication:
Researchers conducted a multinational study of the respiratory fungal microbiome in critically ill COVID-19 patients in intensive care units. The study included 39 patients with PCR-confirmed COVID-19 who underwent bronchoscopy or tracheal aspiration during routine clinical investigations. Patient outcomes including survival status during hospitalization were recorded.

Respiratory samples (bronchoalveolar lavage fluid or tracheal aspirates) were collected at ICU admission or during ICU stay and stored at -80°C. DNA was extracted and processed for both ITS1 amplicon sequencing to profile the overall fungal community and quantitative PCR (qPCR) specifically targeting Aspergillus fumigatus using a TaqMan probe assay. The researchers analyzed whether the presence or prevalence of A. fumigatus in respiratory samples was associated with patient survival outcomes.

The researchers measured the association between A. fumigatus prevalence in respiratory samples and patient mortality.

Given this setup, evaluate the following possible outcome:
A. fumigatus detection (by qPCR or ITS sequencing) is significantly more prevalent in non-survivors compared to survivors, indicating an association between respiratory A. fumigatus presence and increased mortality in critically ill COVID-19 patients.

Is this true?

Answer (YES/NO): YES